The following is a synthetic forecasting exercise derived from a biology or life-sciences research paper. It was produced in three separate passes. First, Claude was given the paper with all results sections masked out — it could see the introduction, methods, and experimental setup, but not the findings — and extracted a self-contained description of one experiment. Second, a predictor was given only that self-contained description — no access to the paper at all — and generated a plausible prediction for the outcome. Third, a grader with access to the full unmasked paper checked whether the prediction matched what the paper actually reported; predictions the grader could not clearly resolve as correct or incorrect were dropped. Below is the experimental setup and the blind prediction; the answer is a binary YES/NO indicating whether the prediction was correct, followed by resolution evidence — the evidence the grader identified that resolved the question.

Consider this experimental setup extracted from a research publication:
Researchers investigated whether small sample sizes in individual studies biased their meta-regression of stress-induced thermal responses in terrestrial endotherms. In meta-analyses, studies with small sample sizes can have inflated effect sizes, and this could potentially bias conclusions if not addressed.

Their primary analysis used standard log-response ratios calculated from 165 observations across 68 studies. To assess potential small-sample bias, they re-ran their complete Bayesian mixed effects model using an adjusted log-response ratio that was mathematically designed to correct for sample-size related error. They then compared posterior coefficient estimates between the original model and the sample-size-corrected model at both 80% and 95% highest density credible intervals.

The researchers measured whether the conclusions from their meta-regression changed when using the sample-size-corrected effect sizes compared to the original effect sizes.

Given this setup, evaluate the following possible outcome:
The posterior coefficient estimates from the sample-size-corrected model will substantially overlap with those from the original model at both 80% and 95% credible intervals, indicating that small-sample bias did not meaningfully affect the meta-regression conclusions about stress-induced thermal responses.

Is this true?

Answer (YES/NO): YES